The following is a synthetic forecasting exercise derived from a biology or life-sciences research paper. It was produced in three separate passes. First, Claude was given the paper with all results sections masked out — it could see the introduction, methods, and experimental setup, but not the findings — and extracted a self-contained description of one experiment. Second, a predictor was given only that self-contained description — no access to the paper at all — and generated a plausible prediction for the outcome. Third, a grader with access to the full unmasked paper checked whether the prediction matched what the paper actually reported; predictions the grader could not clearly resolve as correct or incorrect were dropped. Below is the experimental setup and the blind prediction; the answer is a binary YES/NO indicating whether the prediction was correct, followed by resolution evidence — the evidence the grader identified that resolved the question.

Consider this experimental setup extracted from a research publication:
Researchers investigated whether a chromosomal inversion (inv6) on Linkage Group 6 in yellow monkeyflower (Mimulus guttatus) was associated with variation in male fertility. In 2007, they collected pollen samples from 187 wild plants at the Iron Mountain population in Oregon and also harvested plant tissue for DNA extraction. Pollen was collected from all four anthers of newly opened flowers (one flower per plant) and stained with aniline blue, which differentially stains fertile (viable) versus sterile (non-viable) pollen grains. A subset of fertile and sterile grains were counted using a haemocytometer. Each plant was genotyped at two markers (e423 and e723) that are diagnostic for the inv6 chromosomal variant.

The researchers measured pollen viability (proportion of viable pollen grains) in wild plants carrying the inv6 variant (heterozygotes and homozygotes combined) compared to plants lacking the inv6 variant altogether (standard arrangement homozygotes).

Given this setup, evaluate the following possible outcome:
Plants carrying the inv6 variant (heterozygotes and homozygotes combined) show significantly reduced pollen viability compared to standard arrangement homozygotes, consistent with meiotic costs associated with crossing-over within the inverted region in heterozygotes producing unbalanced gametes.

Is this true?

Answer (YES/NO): NO